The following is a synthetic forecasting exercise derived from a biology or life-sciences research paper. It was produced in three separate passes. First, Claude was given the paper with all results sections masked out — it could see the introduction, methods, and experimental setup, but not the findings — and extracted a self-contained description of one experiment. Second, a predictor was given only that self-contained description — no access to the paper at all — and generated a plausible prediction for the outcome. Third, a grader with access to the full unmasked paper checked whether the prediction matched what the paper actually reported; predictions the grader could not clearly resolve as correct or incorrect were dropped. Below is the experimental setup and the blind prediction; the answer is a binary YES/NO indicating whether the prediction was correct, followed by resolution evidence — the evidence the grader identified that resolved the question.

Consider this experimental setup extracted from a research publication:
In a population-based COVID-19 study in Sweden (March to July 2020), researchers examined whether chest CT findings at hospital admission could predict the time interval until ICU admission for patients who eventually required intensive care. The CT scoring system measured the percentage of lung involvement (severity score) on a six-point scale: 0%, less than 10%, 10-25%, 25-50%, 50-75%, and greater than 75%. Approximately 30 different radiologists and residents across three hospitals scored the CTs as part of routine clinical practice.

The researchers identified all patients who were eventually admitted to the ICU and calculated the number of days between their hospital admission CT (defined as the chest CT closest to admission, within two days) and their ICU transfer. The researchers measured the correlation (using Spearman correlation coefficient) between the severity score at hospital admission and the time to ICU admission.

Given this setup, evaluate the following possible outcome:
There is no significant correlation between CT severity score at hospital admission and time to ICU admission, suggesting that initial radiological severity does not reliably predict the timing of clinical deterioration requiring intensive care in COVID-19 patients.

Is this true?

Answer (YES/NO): NO